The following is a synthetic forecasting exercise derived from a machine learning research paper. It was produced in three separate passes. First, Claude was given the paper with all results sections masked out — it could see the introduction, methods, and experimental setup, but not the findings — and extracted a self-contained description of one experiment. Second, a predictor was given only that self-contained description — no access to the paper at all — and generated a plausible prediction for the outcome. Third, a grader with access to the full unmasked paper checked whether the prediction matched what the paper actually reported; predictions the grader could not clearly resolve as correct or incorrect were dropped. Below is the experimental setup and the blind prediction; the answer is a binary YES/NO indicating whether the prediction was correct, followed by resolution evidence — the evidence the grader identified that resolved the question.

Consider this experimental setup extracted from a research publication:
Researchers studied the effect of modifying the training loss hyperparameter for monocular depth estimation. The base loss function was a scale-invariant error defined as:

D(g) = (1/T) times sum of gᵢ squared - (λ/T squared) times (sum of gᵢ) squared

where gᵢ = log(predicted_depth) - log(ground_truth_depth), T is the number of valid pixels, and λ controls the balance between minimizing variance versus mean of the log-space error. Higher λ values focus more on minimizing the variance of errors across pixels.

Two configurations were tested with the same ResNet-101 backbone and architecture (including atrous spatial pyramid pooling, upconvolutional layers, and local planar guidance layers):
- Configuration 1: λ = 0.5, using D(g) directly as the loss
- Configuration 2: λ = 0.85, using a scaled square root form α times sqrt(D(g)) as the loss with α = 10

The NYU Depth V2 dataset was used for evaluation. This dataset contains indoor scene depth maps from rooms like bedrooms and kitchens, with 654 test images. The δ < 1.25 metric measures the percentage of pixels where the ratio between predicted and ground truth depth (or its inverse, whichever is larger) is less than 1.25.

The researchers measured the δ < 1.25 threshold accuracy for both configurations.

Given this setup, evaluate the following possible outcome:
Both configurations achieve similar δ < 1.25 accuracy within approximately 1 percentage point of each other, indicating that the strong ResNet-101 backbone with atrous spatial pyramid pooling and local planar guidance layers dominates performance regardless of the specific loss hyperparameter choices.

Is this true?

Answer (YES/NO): NO